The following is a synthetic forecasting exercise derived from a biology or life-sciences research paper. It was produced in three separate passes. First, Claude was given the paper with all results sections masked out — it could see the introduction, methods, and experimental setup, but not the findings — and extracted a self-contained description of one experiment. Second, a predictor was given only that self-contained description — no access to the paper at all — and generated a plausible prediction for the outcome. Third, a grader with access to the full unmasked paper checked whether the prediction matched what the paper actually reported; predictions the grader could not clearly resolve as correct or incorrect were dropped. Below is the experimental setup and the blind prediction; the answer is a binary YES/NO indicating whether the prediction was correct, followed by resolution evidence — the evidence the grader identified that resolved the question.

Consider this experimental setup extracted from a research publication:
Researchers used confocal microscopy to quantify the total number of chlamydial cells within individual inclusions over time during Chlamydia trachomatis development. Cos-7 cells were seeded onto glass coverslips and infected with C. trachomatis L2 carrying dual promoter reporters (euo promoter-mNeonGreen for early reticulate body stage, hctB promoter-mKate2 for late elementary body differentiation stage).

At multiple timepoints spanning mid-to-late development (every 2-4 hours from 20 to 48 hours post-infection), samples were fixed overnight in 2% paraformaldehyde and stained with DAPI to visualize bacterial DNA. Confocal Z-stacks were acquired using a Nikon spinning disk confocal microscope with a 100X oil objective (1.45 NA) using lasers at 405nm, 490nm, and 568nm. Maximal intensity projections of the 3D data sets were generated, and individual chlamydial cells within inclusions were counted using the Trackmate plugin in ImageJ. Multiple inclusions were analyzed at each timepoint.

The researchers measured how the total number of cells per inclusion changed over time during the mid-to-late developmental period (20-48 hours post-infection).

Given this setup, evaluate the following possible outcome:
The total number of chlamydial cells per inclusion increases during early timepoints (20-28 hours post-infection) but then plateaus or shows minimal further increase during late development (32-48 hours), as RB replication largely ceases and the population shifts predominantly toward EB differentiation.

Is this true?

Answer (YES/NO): NO